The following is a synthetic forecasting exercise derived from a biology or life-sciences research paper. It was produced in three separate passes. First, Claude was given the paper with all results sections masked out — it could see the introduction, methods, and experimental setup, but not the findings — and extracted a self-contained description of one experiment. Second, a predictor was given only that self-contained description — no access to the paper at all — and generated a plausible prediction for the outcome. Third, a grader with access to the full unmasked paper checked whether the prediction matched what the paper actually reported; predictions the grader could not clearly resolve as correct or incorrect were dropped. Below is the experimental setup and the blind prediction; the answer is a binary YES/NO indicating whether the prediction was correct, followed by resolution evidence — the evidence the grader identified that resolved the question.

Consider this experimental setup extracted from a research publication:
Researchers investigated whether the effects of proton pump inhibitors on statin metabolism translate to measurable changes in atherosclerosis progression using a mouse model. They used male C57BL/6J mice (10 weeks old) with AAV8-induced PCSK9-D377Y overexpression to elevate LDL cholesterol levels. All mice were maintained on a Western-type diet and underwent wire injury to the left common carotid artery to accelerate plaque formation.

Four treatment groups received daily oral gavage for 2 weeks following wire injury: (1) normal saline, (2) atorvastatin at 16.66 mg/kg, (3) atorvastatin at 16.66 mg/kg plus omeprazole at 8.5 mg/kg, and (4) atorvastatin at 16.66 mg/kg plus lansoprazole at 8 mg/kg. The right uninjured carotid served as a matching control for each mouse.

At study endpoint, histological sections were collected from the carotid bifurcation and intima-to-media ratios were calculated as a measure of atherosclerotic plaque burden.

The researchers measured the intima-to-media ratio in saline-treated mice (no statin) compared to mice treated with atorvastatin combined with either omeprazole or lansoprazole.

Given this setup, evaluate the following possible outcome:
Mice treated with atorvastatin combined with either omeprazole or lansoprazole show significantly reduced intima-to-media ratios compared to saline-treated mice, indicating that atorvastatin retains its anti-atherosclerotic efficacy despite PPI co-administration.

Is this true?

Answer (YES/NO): NO